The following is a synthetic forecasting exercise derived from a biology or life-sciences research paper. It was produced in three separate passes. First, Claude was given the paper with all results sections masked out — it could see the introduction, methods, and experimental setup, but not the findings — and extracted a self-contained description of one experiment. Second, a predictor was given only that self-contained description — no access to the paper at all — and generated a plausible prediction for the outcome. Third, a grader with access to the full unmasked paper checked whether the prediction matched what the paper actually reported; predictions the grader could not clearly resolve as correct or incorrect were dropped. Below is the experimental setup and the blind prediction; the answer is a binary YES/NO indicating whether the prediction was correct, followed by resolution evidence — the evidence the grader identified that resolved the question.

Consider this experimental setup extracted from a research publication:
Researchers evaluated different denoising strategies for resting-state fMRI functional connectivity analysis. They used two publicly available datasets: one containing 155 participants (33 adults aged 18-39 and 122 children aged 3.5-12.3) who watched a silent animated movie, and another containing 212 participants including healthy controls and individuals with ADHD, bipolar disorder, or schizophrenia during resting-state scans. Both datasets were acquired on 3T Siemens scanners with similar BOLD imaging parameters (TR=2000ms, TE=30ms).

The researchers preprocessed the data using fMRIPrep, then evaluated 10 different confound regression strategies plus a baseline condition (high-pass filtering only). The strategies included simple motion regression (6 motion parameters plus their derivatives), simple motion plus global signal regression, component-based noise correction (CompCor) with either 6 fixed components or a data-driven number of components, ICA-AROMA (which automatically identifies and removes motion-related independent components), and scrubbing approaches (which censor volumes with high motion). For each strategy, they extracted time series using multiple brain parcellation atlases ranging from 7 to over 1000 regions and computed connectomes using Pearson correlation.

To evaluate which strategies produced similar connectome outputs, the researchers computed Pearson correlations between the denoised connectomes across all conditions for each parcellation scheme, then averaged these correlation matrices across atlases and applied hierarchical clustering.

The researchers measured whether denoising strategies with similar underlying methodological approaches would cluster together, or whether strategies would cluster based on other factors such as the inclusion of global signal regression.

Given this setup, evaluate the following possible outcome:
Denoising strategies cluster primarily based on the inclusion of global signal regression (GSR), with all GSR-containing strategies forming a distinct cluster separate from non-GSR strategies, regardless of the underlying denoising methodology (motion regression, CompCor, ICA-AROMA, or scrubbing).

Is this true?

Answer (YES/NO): NO